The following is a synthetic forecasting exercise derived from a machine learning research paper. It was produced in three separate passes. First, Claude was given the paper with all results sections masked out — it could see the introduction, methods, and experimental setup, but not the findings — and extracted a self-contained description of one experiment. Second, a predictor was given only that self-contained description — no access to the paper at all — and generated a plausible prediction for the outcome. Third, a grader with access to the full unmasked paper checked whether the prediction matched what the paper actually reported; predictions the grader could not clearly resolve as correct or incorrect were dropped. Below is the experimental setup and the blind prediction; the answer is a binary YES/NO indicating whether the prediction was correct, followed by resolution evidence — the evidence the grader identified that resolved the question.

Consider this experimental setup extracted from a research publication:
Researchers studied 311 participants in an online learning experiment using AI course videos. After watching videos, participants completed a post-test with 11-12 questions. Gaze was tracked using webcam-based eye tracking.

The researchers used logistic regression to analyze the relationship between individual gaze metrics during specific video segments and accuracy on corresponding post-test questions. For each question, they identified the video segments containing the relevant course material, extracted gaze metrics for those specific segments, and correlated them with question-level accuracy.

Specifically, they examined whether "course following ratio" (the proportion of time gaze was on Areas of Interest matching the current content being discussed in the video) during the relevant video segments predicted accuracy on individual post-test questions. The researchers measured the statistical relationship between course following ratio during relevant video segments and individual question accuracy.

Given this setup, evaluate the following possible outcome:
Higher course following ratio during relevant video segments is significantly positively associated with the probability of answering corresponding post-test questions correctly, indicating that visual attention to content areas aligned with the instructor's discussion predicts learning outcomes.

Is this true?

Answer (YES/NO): NO